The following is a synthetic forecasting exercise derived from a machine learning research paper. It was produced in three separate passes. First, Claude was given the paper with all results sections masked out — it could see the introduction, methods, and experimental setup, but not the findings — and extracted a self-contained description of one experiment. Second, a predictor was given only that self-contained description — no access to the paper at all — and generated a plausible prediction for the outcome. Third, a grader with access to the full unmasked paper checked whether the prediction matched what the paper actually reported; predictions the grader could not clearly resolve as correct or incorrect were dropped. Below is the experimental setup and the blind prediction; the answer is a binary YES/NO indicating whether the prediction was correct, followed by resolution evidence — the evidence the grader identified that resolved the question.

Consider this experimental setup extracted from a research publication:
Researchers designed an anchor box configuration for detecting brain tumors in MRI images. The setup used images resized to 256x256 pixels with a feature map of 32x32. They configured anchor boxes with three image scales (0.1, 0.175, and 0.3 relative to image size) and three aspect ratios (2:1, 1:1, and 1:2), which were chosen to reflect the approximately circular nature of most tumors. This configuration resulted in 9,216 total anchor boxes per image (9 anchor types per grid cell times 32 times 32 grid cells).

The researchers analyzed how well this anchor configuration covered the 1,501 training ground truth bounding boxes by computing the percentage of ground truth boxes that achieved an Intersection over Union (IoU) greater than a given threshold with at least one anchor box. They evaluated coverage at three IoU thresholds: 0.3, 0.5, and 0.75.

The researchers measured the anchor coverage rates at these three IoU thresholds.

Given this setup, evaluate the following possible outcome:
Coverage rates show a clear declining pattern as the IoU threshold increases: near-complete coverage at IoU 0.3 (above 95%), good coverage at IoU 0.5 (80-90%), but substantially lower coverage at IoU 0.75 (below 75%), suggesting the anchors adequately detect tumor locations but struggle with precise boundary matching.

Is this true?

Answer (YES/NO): NO